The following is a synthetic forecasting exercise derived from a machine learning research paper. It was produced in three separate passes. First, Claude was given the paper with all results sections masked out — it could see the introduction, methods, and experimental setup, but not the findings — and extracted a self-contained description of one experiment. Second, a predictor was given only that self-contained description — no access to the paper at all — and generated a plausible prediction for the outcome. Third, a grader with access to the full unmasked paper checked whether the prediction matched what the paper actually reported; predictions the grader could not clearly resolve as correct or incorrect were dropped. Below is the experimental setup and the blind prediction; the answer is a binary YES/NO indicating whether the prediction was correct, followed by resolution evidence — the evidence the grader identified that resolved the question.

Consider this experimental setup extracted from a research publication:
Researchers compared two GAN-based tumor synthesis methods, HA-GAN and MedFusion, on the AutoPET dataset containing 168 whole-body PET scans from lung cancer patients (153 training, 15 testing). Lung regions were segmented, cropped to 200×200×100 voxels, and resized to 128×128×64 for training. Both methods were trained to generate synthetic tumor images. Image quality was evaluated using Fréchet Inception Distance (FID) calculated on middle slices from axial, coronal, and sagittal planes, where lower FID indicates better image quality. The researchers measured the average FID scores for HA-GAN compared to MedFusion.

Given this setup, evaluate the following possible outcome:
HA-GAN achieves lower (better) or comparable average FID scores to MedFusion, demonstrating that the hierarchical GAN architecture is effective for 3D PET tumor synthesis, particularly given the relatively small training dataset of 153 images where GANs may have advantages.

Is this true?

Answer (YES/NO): YES